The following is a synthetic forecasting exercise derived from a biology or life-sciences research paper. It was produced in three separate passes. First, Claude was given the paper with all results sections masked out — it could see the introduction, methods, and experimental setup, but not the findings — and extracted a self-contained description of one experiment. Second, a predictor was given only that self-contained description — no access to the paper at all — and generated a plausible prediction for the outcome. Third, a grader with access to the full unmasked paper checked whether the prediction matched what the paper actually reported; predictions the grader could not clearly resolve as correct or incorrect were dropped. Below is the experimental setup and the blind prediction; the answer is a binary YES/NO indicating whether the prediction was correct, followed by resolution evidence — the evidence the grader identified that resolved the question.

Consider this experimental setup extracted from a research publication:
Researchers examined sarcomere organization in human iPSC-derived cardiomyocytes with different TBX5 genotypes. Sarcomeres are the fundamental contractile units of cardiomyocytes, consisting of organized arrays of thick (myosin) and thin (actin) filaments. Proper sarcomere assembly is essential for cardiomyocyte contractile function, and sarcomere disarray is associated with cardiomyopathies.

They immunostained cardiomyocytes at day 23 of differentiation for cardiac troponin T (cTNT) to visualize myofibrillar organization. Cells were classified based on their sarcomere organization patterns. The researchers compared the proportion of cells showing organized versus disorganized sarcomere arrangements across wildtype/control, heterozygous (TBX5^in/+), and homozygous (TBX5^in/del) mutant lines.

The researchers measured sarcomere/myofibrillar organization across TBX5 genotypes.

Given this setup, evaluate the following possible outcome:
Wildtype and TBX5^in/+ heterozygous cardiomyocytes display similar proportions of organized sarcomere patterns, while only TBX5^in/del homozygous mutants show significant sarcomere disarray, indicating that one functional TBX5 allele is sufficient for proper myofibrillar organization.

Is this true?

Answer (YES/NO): NO